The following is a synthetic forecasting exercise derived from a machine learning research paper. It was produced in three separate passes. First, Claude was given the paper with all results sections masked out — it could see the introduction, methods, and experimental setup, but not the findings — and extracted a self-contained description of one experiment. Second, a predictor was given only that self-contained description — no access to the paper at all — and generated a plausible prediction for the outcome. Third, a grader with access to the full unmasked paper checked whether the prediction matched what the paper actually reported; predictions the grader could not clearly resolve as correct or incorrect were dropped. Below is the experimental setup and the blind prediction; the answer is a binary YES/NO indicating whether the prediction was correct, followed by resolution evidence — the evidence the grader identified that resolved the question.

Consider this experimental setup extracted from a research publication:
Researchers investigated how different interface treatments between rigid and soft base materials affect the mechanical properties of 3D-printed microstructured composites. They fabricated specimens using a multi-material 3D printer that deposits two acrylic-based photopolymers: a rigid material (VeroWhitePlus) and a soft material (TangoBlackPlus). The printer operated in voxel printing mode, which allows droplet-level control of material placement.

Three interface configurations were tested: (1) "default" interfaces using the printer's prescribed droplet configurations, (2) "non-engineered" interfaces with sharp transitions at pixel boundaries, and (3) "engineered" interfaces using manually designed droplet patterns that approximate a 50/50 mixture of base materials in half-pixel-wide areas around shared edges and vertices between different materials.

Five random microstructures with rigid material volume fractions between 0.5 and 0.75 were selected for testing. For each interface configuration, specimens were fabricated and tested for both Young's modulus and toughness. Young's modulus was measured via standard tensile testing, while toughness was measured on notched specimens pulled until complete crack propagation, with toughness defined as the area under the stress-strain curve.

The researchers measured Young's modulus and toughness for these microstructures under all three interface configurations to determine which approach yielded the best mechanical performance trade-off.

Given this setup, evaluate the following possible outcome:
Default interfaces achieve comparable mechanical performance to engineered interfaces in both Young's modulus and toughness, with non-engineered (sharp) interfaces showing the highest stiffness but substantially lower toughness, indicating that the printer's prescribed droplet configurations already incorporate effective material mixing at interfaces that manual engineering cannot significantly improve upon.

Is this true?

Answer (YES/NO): NO